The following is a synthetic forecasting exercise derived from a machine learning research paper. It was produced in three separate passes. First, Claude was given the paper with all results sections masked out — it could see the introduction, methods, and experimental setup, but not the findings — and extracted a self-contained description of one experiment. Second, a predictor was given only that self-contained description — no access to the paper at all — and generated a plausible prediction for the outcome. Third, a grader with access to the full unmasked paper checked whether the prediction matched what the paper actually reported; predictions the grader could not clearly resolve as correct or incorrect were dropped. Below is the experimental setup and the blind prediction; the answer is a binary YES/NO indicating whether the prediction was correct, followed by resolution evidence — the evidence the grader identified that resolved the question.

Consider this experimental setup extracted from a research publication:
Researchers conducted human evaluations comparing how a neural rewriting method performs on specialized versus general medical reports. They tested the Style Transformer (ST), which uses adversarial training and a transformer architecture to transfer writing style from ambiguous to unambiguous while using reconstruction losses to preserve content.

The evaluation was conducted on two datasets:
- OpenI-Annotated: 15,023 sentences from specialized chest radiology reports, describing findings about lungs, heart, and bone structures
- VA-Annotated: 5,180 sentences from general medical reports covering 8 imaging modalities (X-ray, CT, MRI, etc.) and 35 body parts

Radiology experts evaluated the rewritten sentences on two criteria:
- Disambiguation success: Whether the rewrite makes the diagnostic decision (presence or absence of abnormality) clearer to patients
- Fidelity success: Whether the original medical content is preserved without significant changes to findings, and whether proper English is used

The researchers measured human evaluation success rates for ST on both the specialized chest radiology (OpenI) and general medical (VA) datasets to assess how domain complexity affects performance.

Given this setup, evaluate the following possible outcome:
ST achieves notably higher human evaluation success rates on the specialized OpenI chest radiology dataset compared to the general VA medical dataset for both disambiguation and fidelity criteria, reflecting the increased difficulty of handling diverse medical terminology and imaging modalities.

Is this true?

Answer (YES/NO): YES